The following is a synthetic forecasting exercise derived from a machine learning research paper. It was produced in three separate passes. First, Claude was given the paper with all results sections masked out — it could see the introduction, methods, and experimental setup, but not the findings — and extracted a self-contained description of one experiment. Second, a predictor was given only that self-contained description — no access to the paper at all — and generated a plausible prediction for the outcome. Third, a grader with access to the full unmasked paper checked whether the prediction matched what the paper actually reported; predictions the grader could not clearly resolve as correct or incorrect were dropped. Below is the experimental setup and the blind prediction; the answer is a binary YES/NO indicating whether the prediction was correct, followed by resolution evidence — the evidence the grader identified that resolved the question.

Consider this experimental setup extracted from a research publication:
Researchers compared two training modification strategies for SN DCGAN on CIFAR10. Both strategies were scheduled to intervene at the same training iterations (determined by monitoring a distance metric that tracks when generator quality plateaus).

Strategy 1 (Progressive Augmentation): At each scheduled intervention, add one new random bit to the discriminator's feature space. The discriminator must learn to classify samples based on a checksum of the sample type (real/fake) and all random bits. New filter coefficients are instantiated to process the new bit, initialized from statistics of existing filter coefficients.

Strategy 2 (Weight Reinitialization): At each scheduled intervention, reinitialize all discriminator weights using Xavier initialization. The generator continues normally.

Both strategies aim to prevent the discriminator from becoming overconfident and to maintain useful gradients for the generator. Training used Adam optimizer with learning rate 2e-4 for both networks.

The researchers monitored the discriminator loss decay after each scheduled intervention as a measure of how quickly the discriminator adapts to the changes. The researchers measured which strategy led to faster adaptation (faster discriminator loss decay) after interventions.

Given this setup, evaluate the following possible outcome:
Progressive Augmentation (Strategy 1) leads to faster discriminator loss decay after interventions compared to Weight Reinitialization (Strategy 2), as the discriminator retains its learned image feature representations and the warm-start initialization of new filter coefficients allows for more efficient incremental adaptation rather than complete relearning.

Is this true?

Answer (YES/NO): YES